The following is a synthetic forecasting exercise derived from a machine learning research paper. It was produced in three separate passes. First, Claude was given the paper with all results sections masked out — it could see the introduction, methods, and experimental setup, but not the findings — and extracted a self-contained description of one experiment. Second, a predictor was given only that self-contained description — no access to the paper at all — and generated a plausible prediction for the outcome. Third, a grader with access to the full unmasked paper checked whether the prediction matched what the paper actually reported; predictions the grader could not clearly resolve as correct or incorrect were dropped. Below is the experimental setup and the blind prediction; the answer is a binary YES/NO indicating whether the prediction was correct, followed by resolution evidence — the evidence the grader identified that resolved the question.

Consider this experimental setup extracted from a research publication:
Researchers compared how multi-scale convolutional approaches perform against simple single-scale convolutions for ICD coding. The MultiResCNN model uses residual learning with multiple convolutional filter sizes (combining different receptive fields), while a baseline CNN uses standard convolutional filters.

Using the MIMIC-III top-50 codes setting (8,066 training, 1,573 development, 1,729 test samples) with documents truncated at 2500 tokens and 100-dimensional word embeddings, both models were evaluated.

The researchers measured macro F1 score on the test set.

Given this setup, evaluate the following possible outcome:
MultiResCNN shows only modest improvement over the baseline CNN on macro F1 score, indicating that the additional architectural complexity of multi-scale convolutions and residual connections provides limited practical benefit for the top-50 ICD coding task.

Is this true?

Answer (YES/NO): NO